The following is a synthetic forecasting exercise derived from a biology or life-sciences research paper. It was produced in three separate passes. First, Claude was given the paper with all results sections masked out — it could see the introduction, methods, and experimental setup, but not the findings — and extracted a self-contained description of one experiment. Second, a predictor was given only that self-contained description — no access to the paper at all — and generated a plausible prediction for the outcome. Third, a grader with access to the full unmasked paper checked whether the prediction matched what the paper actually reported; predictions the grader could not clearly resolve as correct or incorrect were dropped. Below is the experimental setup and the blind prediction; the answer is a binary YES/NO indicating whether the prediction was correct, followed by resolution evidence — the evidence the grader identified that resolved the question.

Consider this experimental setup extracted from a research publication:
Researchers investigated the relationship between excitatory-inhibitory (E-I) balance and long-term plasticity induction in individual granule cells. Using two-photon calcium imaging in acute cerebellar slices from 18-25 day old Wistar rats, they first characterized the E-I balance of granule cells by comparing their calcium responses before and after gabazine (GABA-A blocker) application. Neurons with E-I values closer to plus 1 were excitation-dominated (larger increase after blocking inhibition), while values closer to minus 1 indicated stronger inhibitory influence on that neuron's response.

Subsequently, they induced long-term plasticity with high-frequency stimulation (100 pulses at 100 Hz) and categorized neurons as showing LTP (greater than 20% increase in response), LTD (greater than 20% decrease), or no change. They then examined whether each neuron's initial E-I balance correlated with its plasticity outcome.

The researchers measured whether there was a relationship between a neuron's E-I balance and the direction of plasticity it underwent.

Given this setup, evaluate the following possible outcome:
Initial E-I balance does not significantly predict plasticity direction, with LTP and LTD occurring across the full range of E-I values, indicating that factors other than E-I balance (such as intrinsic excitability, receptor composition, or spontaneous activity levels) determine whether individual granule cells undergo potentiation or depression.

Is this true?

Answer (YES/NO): NO